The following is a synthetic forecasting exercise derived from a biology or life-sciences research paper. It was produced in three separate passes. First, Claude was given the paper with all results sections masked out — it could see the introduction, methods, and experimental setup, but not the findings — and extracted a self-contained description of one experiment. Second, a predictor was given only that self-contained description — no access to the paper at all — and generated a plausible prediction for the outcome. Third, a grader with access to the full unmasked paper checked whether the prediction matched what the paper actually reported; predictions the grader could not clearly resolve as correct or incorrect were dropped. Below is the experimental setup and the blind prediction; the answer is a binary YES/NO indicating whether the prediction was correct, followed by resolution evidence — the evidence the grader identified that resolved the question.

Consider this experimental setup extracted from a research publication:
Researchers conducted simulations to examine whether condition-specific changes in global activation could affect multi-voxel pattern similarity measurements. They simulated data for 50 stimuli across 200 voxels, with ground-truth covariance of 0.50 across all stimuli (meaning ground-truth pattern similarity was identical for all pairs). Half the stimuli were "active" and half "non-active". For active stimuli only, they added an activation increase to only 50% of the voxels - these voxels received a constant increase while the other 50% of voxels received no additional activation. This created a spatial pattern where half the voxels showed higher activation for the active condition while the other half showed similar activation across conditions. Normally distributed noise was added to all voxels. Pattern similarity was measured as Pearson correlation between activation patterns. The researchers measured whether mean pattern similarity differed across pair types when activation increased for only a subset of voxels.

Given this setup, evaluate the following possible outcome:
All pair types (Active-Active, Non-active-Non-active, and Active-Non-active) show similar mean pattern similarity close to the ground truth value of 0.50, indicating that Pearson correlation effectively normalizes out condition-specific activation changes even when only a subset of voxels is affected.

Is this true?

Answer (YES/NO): NO